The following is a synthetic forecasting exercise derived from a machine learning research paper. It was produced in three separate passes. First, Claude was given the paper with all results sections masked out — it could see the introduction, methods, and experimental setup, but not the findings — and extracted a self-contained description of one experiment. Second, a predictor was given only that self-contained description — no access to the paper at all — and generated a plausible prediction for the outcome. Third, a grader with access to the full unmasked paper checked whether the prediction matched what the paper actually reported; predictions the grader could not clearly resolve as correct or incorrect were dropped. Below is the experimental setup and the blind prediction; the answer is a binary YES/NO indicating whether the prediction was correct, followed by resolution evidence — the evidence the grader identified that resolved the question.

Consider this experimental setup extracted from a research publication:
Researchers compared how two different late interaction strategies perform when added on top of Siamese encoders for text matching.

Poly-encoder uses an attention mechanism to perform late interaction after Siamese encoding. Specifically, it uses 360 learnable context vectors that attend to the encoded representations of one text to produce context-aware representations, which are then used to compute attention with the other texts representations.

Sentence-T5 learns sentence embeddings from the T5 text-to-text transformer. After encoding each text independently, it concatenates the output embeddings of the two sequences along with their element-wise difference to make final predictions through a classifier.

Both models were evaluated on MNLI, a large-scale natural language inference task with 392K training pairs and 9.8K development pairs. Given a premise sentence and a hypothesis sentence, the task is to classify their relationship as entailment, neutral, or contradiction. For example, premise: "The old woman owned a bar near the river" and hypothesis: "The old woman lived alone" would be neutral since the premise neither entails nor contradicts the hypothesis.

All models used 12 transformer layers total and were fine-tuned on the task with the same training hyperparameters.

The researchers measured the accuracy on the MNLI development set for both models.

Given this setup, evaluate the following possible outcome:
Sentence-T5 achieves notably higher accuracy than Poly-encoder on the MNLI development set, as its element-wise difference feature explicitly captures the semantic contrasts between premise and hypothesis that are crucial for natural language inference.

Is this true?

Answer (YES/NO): NO